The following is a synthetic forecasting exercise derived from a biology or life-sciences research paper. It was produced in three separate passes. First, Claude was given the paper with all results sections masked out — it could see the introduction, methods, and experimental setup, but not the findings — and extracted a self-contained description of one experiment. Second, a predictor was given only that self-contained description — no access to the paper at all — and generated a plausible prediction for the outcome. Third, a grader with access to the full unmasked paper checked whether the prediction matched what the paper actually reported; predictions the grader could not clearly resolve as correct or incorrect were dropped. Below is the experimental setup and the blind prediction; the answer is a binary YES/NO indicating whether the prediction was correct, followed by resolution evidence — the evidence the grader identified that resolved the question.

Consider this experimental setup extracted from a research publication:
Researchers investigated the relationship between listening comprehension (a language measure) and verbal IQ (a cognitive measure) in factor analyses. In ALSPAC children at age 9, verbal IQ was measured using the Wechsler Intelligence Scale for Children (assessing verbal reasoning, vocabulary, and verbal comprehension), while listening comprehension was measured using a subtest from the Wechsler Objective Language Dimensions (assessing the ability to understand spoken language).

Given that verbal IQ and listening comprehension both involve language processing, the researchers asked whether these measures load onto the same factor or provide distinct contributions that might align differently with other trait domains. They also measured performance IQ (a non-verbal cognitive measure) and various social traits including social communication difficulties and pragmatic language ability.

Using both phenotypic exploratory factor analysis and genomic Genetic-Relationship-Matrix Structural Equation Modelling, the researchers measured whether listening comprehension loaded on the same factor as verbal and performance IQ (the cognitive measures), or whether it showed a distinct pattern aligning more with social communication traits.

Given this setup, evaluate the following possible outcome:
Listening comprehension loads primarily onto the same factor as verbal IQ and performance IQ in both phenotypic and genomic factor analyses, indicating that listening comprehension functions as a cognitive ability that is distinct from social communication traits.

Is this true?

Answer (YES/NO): YES